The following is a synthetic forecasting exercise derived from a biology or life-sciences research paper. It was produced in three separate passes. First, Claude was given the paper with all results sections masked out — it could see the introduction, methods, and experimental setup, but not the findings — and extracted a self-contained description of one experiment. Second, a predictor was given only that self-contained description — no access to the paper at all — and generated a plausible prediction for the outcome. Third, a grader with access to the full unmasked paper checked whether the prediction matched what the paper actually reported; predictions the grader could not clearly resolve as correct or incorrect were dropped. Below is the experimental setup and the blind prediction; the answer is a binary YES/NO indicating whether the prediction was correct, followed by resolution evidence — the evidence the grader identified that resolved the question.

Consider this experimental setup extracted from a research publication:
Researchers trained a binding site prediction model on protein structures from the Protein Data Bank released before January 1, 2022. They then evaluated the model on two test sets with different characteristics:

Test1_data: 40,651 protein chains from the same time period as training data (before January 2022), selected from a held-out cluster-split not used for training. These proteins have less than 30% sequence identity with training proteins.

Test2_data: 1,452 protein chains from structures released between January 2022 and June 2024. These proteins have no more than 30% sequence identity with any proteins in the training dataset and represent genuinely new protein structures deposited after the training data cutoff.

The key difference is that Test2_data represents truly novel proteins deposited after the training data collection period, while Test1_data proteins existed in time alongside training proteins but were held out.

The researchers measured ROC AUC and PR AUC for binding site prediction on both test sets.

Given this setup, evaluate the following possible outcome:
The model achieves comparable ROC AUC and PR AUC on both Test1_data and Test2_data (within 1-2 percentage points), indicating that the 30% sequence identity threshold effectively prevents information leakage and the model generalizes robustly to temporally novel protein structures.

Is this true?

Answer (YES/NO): NO